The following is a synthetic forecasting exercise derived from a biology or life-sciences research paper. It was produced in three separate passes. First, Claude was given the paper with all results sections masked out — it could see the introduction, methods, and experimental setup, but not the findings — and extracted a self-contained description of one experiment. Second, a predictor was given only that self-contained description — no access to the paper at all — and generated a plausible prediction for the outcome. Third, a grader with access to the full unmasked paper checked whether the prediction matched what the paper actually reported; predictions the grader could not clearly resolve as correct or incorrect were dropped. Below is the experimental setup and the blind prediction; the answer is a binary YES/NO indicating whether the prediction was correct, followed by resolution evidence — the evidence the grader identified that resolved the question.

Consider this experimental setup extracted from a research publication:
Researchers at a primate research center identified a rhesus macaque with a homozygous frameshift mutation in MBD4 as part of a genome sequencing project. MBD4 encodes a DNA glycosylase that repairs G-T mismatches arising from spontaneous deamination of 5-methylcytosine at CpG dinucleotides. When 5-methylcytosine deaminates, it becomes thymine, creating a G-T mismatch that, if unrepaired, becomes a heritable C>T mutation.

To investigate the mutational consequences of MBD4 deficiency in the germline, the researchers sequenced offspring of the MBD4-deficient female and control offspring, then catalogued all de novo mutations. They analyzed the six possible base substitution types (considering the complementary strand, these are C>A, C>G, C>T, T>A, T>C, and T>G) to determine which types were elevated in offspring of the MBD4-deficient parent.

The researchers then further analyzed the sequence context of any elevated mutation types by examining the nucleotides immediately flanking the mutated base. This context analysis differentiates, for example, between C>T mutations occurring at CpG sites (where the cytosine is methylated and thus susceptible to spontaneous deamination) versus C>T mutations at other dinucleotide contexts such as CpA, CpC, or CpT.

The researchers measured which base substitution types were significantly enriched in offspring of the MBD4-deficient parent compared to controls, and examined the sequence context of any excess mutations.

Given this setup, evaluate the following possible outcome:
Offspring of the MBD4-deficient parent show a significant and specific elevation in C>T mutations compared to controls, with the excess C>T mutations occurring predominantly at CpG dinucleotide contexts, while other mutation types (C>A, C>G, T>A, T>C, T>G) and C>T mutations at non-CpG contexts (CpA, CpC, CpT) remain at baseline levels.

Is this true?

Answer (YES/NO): NO